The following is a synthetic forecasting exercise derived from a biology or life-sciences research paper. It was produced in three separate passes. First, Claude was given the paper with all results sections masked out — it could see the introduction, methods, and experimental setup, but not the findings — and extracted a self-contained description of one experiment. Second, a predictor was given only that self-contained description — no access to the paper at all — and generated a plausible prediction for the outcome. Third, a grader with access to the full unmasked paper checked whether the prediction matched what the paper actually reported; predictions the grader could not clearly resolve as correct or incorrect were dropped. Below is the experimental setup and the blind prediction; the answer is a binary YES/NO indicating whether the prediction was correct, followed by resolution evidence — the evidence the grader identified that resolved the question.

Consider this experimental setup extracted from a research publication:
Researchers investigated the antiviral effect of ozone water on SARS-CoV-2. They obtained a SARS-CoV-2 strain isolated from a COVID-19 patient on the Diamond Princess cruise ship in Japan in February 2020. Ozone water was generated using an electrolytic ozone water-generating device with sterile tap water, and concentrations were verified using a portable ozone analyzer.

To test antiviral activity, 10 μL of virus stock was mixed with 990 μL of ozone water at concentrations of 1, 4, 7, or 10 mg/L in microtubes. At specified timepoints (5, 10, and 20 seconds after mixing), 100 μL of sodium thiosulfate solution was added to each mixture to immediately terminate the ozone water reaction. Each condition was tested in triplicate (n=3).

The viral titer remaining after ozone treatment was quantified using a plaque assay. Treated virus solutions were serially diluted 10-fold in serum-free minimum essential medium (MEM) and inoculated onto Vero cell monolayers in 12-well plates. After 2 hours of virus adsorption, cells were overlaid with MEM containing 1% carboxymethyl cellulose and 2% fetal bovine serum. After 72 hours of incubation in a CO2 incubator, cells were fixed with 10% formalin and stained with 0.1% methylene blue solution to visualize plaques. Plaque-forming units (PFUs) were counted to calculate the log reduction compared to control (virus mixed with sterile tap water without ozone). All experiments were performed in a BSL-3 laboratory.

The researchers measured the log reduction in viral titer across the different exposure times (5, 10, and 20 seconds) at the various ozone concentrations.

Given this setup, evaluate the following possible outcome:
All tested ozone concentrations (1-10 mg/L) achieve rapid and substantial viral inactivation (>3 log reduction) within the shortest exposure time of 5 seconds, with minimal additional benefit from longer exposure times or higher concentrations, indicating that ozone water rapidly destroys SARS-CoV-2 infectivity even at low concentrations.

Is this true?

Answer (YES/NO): NO